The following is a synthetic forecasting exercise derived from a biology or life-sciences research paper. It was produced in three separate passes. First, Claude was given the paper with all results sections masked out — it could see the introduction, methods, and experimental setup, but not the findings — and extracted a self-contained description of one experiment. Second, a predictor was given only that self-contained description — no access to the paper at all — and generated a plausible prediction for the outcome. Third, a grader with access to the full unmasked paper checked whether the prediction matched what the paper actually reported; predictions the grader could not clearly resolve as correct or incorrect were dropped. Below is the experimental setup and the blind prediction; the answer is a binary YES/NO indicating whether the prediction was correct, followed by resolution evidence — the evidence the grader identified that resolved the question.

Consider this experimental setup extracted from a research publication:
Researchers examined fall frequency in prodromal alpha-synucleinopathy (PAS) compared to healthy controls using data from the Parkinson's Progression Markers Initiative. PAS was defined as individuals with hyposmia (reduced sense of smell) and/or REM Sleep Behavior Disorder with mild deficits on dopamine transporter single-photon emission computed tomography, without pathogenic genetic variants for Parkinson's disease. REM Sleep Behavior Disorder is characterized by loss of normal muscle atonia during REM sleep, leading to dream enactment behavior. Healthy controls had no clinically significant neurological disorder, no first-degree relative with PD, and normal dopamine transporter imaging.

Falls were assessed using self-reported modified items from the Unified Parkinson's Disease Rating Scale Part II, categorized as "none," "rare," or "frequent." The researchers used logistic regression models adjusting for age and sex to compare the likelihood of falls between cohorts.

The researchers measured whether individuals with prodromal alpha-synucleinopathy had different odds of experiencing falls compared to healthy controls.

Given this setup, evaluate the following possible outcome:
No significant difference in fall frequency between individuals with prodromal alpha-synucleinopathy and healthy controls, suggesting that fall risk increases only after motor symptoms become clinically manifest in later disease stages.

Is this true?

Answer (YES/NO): NO